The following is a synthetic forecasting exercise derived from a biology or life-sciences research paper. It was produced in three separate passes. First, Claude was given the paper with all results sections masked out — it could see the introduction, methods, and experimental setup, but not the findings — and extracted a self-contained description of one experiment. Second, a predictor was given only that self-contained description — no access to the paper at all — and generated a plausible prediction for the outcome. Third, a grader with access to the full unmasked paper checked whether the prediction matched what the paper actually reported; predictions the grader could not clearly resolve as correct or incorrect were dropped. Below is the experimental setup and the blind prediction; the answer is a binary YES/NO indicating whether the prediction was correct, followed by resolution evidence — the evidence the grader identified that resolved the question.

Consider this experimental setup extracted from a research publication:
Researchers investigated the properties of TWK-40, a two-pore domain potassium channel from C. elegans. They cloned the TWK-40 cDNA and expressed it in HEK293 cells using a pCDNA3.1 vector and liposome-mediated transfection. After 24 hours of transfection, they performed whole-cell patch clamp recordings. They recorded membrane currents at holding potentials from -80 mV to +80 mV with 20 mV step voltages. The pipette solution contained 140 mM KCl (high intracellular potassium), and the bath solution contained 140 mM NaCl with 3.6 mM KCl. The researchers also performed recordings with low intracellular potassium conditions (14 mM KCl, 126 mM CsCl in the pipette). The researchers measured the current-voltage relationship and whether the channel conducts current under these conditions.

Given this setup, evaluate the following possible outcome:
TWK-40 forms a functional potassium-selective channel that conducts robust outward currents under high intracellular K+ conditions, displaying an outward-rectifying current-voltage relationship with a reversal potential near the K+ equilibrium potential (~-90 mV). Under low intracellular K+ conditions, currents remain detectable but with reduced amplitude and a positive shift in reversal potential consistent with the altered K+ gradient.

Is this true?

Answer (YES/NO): NO